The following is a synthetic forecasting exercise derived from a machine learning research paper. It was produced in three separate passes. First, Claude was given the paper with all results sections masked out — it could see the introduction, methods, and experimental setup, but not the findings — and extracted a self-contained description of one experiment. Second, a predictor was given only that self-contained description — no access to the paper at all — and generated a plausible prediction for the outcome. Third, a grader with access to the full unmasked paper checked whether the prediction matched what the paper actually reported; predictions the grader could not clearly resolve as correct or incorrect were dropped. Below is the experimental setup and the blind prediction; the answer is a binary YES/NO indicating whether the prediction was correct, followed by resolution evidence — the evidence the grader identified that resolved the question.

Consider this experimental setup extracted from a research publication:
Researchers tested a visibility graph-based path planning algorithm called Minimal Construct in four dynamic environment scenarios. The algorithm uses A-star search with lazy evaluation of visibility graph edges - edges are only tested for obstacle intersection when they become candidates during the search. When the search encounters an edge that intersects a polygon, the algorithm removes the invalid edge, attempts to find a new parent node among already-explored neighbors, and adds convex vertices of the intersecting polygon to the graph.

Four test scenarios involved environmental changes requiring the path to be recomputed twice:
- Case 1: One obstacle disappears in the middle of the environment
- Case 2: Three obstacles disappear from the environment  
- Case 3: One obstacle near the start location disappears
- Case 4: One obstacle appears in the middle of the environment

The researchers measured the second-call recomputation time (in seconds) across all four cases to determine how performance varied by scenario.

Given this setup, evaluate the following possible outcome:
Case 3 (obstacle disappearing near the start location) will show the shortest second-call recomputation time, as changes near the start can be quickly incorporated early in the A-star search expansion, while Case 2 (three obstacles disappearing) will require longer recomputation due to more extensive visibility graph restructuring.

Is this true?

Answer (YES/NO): NO